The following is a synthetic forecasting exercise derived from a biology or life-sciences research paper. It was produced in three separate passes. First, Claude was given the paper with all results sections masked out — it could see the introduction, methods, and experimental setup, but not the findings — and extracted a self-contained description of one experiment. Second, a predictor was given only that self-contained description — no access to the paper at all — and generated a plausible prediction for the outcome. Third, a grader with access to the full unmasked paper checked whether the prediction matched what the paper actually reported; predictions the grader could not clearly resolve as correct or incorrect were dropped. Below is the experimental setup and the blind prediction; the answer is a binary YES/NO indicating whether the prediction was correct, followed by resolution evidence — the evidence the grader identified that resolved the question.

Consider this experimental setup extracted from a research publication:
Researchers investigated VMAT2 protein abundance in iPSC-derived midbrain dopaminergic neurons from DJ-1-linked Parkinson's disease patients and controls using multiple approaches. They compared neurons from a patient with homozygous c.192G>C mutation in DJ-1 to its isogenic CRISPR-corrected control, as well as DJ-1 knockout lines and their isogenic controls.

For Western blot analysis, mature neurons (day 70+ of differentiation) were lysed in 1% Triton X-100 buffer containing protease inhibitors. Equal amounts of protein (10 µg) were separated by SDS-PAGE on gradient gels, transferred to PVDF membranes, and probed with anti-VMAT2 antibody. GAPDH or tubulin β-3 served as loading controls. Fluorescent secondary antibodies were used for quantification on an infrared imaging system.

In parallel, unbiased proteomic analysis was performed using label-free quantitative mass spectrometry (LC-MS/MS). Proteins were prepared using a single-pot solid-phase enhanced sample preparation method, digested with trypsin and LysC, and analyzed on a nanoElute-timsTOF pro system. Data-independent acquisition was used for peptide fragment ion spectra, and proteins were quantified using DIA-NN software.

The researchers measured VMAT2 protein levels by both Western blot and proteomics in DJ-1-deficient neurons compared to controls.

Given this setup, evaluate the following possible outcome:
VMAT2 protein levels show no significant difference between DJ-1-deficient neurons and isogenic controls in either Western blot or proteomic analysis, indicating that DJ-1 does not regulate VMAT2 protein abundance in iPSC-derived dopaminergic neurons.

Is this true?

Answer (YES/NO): NO